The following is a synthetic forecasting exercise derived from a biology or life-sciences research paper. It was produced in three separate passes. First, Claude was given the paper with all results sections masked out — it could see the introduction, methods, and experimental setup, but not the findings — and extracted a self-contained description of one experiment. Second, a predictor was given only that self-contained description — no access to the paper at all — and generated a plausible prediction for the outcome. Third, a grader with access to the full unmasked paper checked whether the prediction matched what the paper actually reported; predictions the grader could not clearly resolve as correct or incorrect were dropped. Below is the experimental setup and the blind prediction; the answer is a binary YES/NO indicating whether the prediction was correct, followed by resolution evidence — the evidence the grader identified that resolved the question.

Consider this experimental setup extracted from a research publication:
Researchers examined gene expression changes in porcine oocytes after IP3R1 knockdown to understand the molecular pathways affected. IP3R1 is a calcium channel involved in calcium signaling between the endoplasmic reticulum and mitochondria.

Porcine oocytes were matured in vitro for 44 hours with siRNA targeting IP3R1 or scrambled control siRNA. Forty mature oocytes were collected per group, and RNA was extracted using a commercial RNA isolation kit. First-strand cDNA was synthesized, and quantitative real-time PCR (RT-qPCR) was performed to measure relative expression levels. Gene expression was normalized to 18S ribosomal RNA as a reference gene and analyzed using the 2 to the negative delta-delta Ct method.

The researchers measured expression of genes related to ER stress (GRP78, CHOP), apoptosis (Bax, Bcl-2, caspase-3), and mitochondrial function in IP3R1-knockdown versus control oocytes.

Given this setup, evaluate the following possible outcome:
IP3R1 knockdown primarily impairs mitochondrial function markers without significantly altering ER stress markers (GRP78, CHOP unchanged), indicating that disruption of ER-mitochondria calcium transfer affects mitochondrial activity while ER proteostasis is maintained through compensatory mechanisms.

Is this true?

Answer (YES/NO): NO